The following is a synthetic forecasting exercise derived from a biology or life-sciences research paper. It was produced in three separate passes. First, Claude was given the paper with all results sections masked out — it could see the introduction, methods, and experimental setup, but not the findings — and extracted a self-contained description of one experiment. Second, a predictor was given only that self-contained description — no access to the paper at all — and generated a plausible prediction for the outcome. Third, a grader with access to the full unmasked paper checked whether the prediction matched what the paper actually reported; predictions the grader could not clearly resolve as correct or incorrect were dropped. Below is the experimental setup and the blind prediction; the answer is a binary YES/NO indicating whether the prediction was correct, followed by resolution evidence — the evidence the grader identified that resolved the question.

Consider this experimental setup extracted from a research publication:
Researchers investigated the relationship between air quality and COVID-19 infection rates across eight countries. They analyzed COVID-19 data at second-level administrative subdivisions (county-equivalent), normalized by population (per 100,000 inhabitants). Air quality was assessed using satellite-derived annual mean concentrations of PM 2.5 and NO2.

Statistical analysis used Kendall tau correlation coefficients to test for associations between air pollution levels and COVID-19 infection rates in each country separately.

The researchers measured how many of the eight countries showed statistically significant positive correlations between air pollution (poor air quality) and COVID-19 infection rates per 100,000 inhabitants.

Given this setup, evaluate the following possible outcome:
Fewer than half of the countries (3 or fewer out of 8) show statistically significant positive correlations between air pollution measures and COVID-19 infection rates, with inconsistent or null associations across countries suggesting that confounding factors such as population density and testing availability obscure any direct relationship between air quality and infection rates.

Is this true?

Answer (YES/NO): NO